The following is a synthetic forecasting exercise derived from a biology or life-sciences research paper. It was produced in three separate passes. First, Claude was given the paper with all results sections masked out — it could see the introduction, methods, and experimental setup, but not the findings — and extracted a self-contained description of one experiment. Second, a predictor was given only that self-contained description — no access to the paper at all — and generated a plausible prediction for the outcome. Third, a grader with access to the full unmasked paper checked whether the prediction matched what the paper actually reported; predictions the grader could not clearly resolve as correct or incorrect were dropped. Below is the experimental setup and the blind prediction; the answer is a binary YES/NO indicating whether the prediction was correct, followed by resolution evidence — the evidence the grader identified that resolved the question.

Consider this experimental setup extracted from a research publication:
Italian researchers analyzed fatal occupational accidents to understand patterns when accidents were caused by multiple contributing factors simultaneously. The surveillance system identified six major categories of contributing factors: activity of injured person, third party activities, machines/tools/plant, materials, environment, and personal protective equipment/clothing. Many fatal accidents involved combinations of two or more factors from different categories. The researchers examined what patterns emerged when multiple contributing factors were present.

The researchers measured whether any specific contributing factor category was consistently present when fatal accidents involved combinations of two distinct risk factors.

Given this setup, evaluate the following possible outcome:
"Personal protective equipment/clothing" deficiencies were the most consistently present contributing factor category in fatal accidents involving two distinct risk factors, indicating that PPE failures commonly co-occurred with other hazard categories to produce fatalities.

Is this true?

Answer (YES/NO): NO